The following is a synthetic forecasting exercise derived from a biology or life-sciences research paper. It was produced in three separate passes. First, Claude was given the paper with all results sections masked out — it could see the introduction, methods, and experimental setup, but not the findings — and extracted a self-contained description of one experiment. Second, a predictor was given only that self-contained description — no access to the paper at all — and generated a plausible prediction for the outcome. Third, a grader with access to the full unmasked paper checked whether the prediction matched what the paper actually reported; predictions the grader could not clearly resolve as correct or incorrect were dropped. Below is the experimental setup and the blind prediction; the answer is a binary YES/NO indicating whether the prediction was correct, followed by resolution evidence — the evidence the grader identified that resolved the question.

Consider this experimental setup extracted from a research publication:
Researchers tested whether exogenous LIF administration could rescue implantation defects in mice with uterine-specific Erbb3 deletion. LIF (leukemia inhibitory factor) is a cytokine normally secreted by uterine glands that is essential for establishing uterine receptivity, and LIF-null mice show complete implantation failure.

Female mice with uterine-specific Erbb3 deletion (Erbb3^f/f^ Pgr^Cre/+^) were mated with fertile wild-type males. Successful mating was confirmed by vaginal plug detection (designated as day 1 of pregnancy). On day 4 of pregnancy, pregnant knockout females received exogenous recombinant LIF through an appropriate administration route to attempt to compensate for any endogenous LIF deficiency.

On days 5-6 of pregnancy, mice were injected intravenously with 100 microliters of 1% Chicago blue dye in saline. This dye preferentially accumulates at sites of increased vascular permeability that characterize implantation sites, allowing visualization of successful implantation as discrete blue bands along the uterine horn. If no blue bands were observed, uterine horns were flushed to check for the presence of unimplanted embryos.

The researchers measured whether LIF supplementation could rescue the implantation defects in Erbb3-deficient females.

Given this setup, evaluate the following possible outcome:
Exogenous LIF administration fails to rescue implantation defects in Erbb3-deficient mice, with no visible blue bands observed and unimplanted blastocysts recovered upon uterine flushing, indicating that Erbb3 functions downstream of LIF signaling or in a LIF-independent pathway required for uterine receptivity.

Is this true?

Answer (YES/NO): NO